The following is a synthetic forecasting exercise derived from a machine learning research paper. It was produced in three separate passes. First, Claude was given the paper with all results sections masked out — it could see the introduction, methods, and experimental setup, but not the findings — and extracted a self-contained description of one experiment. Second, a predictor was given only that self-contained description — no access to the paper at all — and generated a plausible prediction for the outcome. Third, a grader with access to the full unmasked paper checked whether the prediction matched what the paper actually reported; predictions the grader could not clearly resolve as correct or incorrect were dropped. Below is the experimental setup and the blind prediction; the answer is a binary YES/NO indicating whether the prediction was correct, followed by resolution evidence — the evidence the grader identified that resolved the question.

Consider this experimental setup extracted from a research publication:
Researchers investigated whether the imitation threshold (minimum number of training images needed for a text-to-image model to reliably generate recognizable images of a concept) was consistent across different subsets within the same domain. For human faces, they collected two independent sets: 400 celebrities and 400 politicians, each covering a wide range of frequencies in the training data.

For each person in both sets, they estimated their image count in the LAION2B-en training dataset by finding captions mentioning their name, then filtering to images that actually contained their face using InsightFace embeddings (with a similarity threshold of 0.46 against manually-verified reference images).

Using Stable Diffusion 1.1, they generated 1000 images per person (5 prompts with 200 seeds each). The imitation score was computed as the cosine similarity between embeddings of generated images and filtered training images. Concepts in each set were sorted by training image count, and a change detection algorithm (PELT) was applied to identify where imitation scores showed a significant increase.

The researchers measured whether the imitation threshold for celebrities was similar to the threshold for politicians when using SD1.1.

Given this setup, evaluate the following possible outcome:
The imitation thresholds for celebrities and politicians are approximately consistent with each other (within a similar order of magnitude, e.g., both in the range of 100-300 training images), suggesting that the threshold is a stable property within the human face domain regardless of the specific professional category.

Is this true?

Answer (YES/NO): NO